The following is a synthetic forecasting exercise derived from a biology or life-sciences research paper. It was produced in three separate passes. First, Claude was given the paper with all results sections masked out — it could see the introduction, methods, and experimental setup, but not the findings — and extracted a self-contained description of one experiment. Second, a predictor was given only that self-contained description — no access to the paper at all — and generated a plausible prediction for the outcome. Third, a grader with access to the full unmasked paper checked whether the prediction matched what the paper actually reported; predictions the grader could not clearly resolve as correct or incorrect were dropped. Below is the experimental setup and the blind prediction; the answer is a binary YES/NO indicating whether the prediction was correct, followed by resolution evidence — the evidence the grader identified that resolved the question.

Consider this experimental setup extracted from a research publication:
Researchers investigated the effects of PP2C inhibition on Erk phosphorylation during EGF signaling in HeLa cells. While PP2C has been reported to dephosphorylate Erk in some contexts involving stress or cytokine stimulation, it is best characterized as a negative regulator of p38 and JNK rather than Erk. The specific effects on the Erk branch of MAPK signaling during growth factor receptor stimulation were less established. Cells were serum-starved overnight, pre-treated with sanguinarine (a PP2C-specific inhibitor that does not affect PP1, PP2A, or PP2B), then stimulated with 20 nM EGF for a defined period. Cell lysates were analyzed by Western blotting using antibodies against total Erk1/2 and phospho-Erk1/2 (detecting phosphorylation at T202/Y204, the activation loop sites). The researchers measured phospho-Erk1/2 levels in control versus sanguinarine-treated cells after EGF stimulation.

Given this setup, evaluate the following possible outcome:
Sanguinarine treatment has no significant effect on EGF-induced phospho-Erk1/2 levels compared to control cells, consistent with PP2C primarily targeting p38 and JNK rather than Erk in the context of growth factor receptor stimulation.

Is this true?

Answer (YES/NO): NO